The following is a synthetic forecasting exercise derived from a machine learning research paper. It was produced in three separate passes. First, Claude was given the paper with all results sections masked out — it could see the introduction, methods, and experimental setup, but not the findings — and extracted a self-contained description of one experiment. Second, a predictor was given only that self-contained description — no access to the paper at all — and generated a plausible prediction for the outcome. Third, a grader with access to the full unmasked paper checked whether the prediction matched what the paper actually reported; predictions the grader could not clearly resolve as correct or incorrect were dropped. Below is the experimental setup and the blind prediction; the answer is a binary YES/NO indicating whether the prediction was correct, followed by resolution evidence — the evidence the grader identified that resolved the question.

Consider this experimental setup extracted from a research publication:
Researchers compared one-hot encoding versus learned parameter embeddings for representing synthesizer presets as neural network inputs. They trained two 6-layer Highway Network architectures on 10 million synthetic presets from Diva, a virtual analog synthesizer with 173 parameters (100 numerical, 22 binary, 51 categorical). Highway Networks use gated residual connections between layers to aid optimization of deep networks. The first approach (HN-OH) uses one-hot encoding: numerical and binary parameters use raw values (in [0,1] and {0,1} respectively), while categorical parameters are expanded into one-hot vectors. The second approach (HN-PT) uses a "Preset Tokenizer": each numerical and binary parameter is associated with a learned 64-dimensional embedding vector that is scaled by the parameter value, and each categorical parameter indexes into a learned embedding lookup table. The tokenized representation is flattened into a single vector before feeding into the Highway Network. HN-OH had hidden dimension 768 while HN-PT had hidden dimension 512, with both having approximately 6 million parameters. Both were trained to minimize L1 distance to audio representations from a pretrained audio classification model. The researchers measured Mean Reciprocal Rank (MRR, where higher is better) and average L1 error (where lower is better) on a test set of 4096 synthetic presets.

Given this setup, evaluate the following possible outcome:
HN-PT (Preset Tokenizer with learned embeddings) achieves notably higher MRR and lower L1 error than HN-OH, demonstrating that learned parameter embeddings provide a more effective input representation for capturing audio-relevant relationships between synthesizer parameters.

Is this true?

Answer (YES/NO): NO